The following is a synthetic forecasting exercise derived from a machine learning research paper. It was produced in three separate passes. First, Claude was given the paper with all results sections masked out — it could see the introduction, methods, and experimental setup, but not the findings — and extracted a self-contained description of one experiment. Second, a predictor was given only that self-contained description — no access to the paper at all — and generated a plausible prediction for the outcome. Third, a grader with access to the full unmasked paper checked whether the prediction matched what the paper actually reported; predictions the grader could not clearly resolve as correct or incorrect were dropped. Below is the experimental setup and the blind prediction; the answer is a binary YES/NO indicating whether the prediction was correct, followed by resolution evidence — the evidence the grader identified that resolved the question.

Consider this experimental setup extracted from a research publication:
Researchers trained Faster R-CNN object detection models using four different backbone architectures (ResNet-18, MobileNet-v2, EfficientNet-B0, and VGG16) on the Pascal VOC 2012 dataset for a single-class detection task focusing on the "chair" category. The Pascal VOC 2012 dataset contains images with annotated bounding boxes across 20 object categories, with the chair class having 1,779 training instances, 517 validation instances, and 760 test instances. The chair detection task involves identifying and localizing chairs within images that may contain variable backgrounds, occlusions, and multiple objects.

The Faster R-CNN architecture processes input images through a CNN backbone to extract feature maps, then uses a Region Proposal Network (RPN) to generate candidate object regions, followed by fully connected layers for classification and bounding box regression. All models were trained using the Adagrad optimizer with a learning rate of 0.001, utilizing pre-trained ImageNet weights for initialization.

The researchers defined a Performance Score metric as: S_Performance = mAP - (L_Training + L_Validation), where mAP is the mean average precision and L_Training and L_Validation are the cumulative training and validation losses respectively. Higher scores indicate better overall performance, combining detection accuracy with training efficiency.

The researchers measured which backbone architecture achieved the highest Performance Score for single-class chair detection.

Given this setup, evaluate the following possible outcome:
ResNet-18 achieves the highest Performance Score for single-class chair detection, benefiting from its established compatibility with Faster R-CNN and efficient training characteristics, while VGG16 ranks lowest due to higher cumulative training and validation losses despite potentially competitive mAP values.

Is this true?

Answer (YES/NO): NO